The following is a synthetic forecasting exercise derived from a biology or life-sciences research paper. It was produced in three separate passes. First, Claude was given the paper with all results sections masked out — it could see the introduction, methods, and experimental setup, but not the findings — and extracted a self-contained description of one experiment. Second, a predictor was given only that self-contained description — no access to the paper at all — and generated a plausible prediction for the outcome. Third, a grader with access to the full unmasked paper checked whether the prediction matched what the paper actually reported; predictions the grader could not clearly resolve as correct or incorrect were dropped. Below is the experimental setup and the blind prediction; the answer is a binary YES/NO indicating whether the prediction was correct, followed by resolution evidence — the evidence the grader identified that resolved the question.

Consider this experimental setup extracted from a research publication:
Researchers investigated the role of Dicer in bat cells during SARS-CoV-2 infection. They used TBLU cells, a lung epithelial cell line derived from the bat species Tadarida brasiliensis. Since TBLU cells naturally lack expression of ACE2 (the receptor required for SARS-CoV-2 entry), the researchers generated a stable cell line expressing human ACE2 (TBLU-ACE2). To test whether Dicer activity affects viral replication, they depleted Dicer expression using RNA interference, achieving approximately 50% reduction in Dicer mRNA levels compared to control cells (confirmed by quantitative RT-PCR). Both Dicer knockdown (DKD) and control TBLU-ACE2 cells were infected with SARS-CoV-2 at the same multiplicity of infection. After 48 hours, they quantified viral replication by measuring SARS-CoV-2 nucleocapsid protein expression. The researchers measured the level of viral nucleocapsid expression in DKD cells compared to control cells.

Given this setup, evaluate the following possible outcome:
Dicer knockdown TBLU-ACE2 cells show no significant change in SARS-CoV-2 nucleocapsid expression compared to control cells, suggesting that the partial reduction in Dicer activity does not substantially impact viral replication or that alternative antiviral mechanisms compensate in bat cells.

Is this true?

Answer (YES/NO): NO